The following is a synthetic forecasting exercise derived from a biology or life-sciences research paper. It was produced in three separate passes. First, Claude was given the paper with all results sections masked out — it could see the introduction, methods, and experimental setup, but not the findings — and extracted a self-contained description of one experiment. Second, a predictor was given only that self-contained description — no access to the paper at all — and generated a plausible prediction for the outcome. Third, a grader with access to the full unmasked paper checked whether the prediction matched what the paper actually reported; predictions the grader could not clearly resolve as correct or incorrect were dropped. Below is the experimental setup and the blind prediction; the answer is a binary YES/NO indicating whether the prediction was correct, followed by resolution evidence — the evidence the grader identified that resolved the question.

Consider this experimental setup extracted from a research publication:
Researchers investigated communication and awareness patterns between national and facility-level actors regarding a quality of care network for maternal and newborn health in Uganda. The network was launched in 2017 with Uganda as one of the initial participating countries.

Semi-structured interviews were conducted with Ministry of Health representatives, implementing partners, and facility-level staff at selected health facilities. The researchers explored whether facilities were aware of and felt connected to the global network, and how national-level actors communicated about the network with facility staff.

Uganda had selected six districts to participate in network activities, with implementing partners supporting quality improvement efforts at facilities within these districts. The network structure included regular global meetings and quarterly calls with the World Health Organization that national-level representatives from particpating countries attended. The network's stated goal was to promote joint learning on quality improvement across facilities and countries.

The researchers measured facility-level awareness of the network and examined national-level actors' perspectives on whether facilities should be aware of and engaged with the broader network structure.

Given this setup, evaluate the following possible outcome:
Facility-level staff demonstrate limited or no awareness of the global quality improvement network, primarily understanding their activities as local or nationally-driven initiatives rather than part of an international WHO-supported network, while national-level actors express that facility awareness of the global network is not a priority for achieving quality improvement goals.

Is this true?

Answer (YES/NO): YES